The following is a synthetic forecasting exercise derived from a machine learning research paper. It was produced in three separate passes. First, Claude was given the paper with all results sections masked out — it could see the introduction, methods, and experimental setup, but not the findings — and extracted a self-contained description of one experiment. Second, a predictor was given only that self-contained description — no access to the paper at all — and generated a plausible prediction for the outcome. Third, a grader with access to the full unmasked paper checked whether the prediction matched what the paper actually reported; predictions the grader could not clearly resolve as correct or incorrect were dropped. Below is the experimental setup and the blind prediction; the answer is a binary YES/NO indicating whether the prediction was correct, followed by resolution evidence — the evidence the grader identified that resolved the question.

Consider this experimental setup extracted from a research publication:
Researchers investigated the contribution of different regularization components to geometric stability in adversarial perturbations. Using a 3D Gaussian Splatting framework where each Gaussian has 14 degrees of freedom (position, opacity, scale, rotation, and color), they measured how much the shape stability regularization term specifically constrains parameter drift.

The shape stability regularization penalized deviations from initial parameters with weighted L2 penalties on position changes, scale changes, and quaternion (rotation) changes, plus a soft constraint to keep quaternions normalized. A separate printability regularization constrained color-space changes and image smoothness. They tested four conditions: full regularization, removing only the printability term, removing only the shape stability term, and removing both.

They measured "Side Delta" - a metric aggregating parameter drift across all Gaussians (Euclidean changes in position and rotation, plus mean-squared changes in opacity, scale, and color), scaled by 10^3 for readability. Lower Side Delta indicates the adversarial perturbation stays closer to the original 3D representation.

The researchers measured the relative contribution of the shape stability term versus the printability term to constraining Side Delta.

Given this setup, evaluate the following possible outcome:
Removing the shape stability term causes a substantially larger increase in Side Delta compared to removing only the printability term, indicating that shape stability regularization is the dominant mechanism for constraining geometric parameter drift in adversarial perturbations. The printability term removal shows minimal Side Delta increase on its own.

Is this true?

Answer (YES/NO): YES